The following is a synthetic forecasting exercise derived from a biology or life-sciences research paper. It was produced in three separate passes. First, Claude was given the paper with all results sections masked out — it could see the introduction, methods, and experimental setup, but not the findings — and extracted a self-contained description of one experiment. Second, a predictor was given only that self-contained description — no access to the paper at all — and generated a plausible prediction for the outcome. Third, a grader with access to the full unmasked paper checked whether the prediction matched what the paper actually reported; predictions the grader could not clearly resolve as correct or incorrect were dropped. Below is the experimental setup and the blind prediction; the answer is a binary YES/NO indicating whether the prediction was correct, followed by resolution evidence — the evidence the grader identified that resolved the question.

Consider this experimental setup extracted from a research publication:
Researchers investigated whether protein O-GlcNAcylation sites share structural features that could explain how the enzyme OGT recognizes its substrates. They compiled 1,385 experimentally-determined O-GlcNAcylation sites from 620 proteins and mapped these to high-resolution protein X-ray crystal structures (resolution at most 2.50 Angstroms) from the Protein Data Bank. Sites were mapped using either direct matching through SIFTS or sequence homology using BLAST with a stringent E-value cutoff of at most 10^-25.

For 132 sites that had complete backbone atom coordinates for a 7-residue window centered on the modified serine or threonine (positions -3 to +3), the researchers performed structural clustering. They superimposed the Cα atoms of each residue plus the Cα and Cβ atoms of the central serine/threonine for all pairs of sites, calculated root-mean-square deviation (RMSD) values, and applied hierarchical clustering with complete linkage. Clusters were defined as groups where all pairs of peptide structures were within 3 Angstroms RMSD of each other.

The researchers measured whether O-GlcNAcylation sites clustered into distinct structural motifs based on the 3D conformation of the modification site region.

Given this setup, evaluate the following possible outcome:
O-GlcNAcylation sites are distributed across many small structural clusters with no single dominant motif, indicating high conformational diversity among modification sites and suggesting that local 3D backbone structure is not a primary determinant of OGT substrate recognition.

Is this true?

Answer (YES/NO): YES